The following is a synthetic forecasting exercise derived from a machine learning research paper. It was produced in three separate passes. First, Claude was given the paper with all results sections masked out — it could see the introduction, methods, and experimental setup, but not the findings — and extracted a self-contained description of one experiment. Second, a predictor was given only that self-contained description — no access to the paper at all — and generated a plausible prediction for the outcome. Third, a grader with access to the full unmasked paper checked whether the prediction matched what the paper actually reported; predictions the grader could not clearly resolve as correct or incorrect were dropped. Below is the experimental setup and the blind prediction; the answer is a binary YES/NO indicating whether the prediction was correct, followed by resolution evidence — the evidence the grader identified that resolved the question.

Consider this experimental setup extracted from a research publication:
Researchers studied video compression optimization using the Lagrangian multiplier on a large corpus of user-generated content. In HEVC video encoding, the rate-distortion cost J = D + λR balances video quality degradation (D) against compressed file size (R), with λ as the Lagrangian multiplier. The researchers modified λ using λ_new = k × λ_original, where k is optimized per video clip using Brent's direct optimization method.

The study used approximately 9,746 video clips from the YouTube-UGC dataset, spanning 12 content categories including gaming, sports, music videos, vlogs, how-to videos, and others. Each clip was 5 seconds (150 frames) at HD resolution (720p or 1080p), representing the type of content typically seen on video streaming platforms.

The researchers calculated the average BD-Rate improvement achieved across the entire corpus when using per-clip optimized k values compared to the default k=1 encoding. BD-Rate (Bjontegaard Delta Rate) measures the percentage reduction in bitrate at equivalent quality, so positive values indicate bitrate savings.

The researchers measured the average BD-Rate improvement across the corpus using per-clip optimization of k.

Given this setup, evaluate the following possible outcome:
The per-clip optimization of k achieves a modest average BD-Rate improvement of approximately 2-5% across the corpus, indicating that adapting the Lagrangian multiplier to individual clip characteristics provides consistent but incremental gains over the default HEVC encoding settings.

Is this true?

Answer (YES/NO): NO